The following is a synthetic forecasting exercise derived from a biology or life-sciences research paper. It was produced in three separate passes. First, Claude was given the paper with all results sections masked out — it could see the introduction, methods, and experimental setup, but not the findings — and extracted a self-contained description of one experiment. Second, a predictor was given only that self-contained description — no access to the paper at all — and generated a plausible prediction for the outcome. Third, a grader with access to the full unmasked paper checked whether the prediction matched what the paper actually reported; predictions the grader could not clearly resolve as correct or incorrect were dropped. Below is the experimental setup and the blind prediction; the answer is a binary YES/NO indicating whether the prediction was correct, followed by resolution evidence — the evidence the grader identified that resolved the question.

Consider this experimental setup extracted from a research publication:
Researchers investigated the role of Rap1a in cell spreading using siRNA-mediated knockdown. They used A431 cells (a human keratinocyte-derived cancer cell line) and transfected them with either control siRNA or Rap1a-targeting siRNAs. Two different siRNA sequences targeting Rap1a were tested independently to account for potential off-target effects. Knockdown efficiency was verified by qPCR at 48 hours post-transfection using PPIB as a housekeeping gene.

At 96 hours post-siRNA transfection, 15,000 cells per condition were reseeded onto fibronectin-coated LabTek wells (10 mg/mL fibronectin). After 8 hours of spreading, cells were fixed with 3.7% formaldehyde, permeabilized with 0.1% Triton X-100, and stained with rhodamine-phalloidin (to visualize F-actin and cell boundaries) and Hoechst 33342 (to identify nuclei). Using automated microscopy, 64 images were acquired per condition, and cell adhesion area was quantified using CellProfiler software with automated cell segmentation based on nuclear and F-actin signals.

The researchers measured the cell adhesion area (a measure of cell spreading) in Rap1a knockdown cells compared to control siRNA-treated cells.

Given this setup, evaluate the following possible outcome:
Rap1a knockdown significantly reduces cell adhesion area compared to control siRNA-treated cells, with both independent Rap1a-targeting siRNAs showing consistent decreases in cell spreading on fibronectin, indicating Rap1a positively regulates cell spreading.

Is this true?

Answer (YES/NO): YES